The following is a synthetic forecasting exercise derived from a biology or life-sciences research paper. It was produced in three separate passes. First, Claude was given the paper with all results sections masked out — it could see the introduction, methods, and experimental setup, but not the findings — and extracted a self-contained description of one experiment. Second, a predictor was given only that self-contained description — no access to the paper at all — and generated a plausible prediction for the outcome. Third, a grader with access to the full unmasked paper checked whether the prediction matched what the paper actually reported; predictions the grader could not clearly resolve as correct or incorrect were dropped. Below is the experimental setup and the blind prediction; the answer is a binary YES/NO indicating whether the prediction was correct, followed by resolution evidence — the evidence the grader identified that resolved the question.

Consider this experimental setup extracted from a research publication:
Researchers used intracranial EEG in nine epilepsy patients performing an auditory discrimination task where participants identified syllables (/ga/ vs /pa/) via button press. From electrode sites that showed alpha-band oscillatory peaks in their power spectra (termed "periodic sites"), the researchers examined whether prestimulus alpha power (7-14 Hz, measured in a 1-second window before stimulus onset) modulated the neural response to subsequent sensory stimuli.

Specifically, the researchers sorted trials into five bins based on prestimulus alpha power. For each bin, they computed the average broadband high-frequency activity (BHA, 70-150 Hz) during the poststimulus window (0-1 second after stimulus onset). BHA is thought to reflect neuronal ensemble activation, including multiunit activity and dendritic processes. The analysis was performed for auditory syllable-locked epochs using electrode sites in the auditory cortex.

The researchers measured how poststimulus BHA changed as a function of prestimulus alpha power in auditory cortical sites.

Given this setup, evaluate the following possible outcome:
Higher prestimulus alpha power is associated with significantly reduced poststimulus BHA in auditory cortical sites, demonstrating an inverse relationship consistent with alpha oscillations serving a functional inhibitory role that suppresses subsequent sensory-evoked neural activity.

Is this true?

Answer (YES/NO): YES